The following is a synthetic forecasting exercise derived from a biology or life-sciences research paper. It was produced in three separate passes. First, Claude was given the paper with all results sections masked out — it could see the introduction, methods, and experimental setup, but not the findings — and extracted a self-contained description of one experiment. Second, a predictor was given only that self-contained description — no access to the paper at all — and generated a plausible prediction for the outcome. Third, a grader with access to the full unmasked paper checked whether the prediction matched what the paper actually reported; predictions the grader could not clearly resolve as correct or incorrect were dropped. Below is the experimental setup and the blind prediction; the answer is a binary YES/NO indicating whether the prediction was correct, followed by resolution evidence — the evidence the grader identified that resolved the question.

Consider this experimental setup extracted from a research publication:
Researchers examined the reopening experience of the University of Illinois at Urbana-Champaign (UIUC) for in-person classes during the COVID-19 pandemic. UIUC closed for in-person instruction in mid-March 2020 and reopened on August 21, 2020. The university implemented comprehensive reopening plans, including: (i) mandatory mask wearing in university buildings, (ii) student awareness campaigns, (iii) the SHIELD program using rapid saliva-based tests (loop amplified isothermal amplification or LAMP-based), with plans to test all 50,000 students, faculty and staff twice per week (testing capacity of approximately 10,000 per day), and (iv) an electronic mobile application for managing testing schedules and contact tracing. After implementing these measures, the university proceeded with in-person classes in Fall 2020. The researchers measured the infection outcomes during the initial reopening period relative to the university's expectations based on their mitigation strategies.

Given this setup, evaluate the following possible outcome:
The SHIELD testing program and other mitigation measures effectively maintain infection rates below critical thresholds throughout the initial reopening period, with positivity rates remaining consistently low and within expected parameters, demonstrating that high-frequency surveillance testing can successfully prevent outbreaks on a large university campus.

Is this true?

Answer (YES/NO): NO